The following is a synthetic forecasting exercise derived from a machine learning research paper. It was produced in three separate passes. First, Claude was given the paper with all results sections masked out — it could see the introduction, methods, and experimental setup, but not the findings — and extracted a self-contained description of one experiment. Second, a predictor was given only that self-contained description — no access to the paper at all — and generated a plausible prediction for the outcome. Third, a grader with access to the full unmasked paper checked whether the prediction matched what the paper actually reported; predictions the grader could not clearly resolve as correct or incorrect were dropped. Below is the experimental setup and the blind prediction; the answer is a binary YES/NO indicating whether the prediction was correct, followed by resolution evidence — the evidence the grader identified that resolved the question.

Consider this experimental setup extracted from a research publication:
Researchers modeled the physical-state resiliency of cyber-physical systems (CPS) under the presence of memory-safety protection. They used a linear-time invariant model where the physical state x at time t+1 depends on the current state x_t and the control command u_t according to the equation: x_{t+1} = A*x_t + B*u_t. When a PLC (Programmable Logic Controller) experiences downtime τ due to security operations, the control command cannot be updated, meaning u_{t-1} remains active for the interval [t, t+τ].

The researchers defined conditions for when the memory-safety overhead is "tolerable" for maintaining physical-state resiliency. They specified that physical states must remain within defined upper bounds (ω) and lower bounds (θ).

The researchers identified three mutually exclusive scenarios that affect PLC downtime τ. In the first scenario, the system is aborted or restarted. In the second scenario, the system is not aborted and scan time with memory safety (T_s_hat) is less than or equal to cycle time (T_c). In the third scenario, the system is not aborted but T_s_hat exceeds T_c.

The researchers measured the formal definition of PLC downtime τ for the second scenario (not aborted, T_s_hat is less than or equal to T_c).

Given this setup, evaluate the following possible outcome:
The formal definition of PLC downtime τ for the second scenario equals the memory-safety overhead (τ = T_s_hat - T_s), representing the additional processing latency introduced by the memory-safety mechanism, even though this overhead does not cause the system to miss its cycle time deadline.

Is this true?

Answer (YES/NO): NO